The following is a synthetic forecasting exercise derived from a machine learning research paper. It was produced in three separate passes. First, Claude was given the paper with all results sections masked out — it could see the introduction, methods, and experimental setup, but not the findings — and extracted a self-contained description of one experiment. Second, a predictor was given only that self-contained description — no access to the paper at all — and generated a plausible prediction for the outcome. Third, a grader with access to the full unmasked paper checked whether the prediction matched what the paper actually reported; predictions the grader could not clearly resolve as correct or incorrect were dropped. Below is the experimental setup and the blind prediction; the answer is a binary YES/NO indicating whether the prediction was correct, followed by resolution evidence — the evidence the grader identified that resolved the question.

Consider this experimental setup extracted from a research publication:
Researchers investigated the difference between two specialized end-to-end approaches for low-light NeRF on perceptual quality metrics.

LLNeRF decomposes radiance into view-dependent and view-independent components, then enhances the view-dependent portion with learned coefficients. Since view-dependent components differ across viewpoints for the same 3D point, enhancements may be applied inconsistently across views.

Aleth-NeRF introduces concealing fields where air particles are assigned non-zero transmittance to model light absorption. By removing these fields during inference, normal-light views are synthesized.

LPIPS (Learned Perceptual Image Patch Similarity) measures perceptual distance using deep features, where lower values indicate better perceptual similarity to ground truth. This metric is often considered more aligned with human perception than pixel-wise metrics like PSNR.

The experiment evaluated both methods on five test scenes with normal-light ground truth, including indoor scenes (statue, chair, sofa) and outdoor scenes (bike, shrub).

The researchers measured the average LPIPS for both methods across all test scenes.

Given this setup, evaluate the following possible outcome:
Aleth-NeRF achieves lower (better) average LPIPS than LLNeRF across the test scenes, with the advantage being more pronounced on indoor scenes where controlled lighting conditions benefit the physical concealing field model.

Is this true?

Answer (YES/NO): NO